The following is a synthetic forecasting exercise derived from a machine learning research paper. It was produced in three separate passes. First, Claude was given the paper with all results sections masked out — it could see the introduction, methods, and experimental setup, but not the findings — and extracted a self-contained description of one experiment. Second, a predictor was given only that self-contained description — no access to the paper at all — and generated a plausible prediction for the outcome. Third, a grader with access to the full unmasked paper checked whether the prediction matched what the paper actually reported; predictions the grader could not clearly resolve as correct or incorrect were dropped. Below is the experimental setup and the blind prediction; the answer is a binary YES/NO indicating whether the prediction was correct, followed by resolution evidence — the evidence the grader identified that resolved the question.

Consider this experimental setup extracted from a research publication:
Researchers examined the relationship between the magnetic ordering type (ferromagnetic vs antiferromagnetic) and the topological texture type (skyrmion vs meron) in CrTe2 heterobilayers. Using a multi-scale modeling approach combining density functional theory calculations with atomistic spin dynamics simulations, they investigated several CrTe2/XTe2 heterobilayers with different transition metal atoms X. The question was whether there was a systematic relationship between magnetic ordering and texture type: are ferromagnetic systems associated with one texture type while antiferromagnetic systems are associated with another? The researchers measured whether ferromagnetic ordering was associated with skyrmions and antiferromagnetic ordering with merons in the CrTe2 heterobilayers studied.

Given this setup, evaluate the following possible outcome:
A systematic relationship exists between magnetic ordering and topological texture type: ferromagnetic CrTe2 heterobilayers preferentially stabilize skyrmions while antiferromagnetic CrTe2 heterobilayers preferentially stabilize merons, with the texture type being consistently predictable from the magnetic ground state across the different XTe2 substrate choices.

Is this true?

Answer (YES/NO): YES